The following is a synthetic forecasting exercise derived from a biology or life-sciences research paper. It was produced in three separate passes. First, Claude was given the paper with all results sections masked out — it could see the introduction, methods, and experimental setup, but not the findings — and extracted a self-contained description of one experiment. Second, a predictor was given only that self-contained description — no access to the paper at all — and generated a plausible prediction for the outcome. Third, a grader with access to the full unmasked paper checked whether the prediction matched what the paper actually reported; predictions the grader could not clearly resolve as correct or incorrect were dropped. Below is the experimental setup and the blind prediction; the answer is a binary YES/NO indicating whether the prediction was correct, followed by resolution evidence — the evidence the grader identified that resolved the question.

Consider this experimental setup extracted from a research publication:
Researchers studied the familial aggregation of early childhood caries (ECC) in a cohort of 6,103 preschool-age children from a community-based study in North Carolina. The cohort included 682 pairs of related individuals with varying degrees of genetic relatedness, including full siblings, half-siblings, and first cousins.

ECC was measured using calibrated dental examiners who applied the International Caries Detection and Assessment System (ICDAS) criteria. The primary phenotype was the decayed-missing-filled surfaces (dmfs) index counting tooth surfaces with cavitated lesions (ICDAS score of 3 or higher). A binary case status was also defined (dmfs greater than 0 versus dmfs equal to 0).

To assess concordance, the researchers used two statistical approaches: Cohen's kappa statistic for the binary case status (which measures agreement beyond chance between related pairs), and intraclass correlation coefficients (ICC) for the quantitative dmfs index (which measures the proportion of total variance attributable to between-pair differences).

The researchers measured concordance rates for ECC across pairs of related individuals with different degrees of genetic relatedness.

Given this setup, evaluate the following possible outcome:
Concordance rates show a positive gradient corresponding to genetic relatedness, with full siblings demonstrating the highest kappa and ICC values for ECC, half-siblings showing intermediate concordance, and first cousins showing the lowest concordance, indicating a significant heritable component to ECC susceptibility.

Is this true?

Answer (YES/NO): NO